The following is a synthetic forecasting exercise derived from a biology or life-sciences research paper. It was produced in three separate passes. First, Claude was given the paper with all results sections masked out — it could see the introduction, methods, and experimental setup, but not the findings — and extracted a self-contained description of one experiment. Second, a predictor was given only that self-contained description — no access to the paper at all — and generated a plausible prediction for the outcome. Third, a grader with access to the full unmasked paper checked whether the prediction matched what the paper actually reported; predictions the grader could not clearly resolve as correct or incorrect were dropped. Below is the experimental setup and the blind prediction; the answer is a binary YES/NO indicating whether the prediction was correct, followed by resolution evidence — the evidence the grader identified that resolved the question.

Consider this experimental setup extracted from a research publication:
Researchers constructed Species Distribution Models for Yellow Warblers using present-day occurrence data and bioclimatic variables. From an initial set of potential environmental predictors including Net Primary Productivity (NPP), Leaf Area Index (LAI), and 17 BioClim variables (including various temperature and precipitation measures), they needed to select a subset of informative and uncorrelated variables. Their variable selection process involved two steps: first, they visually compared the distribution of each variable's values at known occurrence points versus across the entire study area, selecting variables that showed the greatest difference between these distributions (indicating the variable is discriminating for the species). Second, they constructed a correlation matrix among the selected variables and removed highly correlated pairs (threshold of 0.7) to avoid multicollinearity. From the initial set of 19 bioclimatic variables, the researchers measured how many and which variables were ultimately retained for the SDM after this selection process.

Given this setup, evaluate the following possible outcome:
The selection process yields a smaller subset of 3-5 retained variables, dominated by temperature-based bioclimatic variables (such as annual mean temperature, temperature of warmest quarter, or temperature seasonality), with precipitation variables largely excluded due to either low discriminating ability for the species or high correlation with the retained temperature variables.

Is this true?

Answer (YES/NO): NO